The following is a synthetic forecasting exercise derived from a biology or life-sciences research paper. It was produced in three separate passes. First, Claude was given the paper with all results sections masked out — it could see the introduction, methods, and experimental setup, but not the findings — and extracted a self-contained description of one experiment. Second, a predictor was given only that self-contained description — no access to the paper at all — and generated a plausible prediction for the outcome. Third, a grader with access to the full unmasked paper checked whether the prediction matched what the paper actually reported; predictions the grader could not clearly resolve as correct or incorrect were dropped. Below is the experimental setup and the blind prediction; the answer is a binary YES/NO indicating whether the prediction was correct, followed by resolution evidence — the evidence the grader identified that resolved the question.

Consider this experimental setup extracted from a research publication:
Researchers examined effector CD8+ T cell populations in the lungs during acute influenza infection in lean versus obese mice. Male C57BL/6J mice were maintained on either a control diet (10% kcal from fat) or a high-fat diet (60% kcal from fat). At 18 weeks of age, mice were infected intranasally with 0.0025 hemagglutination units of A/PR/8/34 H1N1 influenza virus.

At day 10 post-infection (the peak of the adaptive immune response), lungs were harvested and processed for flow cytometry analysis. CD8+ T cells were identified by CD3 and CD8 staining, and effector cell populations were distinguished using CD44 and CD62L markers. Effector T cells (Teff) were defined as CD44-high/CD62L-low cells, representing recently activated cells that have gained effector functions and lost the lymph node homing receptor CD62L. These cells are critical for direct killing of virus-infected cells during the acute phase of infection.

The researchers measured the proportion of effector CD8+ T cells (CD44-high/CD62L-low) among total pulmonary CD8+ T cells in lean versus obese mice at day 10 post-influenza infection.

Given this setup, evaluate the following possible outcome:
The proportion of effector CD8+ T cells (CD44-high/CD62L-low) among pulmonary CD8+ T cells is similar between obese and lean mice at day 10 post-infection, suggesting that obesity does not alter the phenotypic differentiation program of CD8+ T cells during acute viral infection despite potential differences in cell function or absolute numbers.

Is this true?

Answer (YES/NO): NO